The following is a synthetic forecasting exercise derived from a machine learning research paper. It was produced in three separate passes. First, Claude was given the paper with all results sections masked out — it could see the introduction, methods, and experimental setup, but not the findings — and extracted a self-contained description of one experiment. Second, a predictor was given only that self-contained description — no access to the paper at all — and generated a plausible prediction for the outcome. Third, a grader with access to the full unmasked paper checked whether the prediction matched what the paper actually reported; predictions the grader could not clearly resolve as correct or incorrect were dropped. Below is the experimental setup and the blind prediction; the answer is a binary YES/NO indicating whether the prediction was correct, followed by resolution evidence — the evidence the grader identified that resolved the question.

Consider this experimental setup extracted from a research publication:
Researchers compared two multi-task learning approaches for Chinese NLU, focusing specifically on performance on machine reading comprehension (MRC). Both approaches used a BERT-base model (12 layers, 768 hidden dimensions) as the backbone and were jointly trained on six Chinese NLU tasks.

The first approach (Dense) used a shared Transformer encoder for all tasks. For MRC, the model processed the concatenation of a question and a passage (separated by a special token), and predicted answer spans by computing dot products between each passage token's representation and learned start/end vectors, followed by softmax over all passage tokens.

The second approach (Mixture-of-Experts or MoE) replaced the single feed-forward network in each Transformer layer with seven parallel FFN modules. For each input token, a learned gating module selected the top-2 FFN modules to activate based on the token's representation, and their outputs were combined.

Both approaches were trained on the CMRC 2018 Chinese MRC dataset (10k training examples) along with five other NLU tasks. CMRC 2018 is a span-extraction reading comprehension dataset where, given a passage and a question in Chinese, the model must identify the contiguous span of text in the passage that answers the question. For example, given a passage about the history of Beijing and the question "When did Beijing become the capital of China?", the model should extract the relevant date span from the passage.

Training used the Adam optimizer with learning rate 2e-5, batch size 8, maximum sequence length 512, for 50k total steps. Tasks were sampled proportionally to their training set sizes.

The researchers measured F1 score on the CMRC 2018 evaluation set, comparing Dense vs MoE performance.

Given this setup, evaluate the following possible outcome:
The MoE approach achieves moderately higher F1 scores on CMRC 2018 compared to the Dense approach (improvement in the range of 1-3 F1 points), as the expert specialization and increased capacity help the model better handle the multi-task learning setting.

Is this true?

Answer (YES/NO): NO